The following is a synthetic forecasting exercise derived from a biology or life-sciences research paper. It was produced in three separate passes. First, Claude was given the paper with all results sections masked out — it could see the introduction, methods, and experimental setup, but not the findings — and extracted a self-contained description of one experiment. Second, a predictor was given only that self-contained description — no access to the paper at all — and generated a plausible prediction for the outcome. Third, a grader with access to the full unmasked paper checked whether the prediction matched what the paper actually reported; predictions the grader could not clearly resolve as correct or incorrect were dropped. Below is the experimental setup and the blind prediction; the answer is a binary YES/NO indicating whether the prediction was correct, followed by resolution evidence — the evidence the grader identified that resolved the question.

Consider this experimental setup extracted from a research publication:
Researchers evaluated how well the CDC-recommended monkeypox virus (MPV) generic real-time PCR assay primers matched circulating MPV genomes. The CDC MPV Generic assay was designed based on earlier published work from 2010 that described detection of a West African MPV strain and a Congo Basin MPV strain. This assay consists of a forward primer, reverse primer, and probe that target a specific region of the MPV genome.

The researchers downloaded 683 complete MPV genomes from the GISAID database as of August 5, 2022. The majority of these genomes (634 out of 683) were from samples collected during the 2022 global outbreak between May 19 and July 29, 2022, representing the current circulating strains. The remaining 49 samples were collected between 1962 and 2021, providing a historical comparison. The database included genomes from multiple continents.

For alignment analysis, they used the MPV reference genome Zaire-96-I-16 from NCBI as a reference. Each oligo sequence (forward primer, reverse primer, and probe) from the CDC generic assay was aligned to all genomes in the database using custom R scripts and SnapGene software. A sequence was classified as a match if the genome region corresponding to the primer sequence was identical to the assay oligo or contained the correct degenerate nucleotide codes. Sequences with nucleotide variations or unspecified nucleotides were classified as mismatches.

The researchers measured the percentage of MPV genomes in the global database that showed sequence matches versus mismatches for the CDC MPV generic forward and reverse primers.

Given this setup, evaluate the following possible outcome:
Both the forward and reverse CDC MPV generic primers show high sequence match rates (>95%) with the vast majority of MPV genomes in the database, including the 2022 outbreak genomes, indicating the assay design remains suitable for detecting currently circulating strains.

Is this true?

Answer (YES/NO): NO